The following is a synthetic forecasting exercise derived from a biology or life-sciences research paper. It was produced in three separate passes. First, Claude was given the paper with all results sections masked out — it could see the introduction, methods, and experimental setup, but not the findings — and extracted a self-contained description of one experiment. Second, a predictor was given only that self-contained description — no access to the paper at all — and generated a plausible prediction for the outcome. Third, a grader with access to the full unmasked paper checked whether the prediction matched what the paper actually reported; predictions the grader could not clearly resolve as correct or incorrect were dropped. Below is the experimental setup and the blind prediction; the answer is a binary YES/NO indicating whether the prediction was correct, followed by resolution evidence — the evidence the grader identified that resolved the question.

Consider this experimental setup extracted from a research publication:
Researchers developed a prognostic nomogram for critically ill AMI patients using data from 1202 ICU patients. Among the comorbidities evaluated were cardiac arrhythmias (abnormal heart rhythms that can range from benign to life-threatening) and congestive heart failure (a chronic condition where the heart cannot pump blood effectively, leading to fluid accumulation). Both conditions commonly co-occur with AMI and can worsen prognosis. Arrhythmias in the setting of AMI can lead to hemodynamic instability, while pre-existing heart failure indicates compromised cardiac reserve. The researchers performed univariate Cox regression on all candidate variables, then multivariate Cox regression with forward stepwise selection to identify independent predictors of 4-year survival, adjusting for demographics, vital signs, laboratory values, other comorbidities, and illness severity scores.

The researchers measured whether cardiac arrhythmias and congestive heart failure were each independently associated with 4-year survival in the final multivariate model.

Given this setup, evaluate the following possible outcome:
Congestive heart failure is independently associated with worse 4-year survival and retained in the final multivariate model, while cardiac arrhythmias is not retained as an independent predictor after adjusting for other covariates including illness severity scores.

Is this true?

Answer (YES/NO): NO